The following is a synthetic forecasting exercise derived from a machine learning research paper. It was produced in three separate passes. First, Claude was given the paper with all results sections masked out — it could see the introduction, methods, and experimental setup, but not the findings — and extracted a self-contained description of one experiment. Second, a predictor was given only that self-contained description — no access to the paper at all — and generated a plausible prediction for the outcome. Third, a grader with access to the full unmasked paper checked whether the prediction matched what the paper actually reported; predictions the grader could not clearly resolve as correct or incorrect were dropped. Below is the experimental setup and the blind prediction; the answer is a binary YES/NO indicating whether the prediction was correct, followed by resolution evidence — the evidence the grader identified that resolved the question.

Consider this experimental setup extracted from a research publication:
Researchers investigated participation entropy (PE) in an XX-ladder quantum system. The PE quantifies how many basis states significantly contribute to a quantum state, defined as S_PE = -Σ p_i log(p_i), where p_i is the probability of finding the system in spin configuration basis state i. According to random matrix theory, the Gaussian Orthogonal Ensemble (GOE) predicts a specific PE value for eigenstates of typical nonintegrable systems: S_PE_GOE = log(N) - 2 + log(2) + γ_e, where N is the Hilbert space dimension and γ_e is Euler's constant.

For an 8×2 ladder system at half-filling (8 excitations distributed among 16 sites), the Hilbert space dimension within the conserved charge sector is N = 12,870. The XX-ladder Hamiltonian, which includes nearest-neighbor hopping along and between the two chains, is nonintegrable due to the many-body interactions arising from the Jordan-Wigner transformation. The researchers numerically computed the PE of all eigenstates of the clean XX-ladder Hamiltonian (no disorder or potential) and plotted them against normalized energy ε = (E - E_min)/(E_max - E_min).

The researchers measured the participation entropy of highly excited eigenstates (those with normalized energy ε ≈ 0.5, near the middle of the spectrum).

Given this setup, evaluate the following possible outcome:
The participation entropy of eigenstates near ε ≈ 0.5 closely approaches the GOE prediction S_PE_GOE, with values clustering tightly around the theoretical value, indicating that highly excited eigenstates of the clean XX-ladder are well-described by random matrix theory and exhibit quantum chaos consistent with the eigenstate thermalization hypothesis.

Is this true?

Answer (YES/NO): YES